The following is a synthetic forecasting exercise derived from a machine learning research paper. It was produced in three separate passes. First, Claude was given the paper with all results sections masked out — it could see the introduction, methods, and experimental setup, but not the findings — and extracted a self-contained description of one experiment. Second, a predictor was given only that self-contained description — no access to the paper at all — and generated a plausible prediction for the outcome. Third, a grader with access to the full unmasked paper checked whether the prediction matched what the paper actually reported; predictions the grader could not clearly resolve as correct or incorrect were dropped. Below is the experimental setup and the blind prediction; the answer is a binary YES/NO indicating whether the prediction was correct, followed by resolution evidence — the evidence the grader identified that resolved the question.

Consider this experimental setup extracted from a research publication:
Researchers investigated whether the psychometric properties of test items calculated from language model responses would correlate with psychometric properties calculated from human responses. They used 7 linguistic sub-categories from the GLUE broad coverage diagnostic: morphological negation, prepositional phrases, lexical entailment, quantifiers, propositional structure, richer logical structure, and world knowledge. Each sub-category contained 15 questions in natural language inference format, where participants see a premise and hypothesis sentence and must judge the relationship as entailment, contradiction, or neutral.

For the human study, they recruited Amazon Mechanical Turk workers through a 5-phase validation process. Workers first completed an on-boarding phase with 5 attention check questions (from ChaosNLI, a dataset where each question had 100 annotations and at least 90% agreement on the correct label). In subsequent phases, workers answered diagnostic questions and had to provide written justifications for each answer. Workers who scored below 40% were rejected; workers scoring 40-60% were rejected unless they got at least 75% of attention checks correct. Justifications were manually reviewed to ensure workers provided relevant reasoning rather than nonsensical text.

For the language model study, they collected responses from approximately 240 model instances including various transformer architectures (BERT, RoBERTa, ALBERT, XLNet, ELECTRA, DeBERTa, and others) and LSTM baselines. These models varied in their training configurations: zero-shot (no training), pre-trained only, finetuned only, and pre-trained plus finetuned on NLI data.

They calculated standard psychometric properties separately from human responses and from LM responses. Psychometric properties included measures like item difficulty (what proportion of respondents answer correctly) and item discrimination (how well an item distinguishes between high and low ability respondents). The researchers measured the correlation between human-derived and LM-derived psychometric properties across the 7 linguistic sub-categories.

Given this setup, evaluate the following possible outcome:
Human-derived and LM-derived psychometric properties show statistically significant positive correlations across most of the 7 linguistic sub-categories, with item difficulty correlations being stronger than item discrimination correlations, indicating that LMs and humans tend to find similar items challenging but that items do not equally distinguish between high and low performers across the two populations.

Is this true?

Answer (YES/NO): YES